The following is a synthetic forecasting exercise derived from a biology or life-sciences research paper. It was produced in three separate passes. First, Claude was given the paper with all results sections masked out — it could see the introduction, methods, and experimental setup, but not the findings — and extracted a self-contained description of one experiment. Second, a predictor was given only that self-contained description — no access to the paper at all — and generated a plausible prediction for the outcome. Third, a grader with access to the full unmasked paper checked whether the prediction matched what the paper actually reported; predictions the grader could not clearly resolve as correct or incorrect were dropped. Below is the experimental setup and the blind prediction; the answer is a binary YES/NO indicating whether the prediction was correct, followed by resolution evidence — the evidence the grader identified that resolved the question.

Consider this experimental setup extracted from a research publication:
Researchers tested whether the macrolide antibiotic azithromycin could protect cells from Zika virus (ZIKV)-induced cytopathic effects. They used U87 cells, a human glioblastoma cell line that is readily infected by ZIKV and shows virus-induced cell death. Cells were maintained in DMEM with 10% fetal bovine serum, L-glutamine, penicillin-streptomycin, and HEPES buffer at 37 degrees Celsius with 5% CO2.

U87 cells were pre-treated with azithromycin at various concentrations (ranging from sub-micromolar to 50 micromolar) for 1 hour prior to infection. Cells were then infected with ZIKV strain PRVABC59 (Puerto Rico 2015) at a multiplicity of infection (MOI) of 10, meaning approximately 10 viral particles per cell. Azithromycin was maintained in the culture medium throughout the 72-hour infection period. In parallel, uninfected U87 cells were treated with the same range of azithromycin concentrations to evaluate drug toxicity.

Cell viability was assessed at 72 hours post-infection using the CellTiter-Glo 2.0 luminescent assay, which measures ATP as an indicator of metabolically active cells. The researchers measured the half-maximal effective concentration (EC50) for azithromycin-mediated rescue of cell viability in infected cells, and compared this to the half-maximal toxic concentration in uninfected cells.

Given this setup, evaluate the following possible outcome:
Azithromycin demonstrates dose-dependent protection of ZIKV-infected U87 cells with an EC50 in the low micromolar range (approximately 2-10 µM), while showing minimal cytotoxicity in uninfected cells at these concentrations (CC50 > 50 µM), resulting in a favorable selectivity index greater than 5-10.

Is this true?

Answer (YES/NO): NO